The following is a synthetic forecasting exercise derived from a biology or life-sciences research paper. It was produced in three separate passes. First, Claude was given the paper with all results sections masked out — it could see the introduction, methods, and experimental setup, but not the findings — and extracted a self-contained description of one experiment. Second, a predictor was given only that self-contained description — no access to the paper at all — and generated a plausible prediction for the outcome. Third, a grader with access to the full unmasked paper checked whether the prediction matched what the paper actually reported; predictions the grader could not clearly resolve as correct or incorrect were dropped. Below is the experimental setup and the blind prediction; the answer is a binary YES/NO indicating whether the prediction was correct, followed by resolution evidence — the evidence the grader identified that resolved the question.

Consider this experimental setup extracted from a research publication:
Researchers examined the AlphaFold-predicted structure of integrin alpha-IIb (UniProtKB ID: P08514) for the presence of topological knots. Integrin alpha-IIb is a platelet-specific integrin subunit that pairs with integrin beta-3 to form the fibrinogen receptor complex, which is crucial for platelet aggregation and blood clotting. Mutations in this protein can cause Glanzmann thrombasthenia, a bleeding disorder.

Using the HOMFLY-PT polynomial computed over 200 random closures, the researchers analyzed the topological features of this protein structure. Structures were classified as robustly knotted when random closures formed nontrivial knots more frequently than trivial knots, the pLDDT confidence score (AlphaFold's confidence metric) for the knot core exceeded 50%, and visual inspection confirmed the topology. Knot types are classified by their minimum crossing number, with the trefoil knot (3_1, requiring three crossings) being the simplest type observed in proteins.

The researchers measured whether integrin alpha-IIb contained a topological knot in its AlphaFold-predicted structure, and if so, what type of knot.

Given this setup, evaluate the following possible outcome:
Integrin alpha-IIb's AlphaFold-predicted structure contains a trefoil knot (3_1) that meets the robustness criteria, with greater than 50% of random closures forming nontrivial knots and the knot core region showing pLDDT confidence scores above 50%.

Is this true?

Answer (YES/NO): NO